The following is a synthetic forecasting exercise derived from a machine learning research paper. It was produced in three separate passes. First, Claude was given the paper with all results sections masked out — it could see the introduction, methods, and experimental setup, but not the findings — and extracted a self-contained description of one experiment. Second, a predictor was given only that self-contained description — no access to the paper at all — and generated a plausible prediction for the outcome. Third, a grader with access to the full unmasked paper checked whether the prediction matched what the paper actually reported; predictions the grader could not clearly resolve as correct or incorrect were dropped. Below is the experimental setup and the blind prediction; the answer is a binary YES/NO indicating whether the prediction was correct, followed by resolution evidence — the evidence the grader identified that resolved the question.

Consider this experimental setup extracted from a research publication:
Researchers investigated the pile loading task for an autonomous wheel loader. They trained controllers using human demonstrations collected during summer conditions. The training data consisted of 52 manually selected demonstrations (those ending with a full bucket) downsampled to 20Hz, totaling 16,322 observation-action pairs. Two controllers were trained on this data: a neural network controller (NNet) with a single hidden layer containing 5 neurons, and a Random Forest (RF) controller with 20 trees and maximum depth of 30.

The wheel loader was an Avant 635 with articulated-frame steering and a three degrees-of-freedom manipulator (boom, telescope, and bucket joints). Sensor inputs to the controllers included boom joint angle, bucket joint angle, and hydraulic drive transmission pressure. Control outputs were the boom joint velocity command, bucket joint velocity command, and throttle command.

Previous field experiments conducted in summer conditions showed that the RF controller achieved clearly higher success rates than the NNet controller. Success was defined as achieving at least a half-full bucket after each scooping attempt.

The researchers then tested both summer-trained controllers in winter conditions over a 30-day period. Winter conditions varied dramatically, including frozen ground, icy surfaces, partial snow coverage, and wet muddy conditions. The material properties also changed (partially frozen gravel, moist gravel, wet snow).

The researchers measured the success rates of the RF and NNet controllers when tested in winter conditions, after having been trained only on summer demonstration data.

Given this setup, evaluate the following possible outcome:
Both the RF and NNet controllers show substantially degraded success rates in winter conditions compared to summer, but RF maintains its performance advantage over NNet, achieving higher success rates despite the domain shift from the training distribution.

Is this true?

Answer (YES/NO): NO